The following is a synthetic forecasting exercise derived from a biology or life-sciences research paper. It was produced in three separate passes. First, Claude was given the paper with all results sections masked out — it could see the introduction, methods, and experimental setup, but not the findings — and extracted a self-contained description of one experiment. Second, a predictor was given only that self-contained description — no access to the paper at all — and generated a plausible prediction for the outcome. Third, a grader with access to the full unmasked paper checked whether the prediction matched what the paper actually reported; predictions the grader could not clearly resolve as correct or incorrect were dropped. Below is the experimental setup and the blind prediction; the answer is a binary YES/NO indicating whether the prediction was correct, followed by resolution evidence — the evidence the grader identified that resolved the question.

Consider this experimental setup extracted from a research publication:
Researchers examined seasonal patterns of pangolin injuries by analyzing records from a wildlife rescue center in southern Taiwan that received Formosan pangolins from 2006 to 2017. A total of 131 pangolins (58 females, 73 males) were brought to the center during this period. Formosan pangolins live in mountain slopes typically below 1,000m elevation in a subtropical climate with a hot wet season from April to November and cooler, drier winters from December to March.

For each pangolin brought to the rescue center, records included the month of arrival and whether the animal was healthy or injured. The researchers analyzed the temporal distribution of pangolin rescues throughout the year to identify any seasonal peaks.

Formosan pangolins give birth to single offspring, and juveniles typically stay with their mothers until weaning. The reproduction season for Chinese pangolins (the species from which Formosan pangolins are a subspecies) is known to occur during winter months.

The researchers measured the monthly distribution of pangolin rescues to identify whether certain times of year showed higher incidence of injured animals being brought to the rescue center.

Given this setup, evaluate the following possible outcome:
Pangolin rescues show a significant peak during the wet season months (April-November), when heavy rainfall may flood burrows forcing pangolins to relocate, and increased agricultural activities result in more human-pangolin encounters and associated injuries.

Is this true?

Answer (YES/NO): NO